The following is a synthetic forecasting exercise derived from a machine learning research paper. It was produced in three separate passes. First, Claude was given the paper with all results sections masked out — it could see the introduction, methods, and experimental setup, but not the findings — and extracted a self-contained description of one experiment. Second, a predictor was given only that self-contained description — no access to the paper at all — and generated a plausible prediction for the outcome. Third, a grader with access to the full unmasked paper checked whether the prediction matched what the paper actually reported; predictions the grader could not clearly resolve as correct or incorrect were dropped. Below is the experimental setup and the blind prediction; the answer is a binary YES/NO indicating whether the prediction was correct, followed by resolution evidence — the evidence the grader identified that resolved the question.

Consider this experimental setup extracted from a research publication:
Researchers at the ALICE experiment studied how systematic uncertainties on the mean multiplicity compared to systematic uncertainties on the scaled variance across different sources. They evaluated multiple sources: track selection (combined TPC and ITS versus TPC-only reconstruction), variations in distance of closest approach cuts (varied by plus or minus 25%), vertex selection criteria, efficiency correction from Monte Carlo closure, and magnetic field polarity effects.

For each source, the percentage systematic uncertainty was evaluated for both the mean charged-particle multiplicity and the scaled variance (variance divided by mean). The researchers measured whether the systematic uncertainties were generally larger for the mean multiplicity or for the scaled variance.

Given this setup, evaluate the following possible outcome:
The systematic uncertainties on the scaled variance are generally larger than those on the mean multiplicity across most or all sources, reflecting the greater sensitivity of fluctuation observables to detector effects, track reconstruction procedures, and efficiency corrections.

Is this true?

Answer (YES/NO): YES